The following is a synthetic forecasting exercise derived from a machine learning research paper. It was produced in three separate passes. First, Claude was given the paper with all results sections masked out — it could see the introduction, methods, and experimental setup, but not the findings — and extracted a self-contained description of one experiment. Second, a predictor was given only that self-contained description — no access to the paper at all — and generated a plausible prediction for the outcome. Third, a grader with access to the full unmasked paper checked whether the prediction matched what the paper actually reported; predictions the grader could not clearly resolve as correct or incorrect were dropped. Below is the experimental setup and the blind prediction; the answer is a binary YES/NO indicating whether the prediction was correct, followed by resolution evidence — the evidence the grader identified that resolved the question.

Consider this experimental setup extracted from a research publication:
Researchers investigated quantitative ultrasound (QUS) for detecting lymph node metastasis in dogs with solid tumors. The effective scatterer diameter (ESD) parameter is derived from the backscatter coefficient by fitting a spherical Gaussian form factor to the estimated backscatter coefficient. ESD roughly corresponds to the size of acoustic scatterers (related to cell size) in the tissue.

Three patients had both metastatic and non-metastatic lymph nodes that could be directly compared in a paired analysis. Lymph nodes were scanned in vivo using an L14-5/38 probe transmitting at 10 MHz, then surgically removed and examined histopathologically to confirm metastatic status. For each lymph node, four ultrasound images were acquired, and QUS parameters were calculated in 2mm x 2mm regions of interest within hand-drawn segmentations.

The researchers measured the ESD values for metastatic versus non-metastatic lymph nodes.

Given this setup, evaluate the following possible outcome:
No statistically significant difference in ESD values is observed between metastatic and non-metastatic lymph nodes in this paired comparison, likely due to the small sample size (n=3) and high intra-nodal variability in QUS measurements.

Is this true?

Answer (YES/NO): YES